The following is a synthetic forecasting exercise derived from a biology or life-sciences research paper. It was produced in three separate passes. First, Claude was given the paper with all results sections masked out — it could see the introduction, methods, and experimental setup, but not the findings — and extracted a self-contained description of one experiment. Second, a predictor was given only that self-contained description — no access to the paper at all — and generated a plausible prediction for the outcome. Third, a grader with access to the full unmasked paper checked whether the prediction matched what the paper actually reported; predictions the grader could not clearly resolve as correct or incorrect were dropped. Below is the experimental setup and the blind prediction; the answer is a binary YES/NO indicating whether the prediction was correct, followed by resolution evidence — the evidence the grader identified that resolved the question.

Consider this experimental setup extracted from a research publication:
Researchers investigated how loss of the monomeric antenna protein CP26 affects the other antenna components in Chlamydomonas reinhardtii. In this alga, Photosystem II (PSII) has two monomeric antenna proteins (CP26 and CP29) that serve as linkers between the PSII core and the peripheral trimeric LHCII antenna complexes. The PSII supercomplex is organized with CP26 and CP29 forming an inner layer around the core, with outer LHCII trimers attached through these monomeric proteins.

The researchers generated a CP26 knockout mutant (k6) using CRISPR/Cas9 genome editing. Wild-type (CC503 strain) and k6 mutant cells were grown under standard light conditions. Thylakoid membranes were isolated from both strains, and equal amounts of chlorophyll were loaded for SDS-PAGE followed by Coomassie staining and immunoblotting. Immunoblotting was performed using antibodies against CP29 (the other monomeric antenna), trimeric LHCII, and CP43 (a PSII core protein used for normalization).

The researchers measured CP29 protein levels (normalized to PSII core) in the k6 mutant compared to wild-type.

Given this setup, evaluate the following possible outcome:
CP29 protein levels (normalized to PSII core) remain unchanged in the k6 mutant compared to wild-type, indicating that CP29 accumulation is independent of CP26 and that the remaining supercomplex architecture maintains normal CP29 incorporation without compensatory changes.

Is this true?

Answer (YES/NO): YES